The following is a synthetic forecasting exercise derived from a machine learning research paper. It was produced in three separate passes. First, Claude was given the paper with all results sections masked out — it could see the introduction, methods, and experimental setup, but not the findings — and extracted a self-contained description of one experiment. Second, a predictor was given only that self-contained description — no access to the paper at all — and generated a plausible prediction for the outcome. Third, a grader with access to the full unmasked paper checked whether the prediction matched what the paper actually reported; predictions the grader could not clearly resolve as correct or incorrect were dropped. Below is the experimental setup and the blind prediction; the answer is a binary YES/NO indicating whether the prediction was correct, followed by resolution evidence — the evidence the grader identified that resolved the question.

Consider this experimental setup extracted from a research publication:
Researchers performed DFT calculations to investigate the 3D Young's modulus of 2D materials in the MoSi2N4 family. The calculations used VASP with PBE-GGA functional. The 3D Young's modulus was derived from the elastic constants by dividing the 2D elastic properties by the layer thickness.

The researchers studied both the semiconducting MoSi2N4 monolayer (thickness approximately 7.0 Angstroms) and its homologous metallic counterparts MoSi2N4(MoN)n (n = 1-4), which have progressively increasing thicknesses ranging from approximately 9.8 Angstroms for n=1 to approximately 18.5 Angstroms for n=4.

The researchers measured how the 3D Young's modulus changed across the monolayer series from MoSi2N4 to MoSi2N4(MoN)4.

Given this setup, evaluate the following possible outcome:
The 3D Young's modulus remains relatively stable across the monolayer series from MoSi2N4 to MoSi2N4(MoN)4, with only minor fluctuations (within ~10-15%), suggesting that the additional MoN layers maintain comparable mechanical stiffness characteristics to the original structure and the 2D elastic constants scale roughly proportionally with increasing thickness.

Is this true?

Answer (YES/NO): YES